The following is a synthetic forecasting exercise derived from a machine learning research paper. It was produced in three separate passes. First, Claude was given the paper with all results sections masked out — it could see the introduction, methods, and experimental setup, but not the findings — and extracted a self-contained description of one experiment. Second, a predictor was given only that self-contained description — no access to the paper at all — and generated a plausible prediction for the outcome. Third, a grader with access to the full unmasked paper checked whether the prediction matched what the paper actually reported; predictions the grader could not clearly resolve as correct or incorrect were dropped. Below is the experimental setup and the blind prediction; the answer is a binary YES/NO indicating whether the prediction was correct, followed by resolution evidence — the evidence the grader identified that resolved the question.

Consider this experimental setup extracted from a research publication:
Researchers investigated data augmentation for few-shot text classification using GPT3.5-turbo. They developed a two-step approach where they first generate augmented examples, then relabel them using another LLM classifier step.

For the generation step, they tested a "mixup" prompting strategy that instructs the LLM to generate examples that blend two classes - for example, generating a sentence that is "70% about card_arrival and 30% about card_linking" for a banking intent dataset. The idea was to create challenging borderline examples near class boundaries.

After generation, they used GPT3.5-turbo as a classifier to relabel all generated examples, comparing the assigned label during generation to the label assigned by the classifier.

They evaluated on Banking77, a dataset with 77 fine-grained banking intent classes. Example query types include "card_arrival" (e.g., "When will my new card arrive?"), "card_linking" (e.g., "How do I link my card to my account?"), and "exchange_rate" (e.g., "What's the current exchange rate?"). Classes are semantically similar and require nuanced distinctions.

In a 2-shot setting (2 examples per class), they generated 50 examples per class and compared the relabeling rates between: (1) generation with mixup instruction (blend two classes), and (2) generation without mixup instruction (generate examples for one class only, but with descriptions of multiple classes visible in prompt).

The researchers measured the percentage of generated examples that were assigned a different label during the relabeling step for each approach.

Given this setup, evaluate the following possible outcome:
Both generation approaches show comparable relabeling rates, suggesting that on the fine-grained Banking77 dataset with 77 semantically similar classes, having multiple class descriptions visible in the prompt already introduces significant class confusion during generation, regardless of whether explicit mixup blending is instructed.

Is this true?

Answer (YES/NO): NO